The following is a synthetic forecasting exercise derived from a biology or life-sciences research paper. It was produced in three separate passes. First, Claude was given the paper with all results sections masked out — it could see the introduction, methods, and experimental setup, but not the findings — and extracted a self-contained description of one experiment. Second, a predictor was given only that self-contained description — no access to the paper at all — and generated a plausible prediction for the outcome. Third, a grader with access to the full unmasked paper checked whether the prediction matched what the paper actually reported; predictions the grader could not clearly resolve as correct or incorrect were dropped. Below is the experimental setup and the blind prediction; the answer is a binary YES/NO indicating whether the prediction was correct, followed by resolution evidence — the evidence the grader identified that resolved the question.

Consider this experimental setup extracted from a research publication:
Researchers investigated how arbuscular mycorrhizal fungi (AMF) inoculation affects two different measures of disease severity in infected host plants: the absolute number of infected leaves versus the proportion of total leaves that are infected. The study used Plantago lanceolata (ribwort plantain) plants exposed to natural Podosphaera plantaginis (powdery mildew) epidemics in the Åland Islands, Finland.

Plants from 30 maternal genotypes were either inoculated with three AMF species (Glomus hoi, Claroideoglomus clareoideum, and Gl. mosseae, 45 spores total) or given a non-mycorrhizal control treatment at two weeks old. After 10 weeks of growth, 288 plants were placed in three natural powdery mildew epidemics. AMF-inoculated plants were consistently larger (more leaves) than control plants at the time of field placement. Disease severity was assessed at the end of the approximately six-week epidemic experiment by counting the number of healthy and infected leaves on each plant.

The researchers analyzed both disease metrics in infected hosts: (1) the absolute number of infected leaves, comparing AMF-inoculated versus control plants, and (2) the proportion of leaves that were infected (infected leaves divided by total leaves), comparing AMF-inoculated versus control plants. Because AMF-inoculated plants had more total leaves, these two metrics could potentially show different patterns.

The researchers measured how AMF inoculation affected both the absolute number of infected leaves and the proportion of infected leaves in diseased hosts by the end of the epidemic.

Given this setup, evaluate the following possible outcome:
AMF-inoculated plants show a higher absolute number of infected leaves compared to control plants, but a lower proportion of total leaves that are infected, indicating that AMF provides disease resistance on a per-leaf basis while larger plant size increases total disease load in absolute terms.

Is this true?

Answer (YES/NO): YES